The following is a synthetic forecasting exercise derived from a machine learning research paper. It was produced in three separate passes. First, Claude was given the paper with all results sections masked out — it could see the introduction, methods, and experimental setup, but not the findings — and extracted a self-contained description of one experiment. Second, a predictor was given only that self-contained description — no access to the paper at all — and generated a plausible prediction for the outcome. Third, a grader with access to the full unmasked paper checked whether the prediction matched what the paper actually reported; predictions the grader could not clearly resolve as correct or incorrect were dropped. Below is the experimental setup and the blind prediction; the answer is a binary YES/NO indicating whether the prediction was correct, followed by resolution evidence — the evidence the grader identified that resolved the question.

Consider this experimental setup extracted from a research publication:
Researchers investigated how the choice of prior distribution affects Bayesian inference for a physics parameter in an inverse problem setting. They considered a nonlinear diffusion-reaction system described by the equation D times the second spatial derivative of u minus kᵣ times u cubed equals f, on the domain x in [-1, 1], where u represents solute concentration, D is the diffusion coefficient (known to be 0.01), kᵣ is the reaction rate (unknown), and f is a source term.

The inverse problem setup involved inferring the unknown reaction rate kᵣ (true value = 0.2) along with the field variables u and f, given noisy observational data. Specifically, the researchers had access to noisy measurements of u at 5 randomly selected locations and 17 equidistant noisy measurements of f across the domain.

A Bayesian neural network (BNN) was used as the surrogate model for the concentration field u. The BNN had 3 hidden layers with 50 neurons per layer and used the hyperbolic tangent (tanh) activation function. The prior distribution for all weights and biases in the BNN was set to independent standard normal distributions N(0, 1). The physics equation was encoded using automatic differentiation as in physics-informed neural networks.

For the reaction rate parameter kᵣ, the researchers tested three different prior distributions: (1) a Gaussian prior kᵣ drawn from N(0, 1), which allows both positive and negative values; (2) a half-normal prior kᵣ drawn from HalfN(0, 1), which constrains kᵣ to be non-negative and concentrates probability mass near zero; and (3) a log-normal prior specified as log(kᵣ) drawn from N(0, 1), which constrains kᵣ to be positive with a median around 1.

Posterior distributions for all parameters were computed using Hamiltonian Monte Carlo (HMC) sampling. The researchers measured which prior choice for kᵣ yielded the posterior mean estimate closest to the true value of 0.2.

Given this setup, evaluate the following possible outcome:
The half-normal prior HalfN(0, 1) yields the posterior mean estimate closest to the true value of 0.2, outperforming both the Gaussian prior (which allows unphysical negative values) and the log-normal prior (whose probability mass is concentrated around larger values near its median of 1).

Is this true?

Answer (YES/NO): YES